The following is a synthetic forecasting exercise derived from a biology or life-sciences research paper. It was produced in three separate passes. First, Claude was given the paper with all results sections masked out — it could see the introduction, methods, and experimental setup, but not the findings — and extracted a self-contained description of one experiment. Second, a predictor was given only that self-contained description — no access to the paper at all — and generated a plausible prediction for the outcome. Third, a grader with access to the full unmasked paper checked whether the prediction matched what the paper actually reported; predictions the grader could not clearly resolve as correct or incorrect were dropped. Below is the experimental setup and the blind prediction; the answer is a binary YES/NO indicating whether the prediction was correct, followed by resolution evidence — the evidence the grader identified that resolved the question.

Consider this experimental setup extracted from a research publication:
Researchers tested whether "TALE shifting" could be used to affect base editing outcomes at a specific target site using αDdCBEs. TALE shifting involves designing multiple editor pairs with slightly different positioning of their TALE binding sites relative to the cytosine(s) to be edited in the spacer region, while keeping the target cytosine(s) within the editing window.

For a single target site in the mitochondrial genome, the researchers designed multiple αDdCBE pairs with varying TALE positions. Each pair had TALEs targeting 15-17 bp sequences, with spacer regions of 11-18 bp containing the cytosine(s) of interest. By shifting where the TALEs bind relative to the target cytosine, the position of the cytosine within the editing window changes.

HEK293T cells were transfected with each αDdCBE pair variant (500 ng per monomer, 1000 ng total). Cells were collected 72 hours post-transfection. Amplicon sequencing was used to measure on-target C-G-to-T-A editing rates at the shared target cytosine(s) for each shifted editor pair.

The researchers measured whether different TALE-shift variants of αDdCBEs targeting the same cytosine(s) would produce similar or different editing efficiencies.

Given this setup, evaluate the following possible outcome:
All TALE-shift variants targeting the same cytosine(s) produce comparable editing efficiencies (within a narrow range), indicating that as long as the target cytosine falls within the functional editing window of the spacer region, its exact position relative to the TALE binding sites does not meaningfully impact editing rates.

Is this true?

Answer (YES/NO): NO